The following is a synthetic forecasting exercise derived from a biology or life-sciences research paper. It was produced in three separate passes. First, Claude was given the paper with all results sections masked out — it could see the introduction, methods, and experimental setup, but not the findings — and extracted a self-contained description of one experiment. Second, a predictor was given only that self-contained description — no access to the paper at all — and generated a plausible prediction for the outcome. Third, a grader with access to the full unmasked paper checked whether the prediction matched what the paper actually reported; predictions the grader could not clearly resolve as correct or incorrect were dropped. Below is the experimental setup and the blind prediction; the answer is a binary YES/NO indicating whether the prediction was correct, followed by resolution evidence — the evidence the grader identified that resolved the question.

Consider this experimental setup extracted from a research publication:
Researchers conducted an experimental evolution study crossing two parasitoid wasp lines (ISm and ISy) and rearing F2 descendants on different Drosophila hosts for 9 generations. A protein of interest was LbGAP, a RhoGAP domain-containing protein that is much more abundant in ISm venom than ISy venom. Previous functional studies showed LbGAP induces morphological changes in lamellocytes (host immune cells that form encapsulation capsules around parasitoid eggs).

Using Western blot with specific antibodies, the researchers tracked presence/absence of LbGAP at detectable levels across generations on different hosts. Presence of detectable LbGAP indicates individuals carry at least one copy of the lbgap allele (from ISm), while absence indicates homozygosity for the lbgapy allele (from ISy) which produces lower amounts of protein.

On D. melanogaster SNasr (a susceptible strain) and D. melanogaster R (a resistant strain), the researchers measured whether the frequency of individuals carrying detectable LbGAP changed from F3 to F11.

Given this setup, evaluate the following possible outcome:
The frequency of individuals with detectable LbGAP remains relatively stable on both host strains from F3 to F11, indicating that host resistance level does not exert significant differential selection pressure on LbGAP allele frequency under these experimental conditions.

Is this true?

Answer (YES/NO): NO